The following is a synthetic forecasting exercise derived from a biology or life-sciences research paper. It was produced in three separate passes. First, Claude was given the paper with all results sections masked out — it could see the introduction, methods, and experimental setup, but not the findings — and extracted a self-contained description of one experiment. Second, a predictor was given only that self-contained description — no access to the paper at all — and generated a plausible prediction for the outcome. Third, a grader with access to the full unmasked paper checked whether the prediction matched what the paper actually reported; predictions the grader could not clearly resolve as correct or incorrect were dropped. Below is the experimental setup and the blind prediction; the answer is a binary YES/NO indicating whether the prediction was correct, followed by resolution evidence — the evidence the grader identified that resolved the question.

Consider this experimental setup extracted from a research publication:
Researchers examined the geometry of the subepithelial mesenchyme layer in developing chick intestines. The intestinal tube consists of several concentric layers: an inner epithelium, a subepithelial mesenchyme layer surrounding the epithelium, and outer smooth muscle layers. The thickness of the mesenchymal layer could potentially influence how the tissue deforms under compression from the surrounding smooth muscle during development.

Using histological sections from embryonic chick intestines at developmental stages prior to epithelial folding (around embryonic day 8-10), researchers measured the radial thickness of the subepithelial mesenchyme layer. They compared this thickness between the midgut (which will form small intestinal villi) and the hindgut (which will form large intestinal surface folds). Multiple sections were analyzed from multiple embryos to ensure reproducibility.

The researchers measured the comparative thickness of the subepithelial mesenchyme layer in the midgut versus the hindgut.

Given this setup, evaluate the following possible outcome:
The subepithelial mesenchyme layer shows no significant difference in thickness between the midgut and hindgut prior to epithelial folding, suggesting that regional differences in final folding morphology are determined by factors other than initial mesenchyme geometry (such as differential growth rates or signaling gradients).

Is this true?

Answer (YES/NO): NO